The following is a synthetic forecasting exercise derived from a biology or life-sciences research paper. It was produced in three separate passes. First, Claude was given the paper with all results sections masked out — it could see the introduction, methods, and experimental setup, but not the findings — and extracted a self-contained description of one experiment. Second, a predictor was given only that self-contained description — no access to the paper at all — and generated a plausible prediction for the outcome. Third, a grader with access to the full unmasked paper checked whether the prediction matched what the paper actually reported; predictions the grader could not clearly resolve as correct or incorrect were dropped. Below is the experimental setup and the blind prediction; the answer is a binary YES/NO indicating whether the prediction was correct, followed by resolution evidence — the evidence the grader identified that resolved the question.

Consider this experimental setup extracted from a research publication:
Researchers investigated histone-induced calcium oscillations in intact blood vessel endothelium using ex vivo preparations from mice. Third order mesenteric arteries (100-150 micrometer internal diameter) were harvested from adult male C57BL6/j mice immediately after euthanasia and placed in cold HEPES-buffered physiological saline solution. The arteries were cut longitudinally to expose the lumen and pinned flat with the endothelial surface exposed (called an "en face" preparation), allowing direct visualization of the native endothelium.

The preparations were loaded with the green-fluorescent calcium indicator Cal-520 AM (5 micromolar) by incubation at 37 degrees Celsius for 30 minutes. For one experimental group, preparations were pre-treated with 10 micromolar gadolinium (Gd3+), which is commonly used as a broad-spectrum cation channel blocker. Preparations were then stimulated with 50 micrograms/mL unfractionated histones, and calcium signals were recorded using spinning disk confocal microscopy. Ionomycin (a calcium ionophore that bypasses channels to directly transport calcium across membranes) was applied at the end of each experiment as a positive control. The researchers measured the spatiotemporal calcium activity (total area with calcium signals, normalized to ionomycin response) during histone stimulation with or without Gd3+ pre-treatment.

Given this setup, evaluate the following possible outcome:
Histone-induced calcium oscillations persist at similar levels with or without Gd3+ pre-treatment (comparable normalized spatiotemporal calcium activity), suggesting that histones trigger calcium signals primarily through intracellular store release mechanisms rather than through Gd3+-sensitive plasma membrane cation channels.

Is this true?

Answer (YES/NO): NO